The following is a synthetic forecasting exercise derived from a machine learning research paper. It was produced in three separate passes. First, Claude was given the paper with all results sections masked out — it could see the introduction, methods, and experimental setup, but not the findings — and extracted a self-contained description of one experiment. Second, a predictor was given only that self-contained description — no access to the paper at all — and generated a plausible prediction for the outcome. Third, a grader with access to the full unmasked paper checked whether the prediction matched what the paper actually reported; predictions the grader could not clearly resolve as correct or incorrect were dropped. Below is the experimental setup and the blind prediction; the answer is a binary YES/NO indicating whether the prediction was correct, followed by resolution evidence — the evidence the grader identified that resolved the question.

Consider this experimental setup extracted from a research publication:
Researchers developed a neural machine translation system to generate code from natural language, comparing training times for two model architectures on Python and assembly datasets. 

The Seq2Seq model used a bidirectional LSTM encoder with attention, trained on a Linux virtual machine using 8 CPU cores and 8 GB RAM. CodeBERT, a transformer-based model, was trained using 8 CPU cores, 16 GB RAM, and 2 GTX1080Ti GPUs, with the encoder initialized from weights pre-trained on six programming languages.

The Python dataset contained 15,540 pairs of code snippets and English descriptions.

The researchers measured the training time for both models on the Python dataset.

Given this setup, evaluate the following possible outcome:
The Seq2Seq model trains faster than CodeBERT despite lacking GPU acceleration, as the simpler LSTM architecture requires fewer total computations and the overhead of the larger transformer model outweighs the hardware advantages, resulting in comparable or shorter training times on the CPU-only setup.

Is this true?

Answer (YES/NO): NO